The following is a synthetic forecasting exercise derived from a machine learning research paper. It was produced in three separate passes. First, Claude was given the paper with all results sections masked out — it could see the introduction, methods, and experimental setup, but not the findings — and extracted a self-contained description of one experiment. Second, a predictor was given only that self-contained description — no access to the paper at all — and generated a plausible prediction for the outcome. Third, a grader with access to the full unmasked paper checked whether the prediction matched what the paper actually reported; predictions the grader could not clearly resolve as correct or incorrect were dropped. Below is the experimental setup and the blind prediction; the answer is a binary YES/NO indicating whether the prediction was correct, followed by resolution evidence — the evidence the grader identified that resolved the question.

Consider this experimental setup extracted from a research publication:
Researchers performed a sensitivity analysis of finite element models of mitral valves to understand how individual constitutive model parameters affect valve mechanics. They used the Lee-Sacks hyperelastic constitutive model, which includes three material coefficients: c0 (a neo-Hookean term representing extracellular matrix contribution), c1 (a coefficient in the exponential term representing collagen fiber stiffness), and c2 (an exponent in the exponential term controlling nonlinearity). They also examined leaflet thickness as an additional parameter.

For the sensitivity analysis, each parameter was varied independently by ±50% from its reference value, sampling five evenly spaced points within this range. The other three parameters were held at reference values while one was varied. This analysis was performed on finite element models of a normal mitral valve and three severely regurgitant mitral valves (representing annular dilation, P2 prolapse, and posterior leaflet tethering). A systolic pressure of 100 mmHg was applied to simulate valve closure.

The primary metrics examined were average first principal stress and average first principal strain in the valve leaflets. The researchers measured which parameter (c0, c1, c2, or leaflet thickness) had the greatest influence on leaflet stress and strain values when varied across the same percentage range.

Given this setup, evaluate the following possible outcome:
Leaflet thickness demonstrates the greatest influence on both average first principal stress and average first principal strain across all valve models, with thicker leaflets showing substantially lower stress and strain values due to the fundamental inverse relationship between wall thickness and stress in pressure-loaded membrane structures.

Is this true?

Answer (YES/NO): YES